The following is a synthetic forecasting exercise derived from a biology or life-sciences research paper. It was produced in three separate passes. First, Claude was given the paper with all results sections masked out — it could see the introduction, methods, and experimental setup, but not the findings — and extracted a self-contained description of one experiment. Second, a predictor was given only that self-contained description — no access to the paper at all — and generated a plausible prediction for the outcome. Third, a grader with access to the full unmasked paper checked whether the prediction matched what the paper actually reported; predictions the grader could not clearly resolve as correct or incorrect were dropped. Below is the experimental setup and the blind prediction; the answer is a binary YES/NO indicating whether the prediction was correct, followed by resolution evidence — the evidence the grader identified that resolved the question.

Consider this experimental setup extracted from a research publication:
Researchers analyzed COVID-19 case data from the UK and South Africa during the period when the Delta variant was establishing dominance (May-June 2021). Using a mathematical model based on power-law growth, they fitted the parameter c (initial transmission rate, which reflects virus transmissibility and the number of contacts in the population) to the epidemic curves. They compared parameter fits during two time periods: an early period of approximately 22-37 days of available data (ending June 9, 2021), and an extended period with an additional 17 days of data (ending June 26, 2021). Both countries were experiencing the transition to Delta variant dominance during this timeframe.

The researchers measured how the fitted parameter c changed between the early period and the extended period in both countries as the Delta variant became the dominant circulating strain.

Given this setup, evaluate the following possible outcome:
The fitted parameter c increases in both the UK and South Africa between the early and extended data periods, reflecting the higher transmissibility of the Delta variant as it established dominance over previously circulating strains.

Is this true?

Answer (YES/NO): YES